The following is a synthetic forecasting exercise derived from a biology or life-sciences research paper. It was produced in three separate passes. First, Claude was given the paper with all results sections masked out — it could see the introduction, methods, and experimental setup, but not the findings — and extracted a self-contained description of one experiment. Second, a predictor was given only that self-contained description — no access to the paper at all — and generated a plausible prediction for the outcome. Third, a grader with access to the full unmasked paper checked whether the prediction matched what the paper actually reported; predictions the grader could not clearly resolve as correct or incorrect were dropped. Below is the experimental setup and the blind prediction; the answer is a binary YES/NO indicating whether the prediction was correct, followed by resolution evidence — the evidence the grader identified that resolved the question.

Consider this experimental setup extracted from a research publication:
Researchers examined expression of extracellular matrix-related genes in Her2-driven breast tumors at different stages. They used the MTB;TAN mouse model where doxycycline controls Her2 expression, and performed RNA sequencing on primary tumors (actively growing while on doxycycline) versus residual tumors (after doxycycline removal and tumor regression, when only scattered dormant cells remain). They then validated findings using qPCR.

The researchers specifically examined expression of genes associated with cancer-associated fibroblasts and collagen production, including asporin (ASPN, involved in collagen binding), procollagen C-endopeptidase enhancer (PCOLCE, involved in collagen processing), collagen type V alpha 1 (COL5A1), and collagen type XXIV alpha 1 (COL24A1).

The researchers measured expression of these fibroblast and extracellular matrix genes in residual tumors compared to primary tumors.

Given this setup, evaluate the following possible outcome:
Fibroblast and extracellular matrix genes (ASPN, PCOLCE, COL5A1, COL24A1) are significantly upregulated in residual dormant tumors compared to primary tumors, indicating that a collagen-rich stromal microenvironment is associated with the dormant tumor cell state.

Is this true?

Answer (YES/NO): YES